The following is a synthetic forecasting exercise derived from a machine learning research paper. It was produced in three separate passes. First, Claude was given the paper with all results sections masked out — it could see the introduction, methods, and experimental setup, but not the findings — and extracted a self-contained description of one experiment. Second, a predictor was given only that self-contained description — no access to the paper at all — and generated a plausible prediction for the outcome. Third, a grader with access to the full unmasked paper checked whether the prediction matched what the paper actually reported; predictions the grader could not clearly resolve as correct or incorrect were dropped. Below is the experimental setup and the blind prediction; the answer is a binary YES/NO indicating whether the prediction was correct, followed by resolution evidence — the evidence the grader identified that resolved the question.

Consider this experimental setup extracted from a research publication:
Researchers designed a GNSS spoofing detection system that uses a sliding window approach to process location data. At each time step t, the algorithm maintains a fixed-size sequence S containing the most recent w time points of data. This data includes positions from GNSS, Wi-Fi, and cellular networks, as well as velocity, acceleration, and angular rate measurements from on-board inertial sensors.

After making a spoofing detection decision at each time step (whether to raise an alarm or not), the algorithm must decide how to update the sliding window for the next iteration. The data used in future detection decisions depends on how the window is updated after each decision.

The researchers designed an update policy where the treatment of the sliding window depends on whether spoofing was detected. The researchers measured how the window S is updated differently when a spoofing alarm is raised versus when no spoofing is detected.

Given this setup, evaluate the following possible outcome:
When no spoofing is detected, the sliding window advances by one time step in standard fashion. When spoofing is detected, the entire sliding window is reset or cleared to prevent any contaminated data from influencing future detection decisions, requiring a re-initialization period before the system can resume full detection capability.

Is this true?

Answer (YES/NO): NO